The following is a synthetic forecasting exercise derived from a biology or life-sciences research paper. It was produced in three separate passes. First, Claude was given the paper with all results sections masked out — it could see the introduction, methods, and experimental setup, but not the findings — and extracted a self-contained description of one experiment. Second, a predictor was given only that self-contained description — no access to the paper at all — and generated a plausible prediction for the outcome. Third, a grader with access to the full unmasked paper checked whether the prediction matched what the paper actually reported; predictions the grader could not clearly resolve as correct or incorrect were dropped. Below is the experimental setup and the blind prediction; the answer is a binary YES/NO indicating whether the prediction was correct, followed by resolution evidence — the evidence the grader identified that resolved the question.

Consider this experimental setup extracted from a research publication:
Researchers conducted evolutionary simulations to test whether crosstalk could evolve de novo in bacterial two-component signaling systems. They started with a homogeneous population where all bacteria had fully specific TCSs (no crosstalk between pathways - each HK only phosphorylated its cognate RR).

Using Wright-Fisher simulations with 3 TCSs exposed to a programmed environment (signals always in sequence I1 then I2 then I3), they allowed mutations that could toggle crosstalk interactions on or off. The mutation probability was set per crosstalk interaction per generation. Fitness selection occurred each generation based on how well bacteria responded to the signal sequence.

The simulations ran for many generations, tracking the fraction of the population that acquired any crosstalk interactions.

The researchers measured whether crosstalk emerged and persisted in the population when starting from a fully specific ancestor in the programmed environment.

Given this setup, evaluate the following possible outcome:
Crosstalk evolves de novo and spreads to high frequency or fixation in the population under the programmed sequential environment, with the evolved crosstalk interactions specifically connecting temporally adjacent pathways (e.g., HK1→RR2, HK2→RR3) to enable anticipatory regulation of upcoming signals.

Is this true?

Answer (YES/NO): YES